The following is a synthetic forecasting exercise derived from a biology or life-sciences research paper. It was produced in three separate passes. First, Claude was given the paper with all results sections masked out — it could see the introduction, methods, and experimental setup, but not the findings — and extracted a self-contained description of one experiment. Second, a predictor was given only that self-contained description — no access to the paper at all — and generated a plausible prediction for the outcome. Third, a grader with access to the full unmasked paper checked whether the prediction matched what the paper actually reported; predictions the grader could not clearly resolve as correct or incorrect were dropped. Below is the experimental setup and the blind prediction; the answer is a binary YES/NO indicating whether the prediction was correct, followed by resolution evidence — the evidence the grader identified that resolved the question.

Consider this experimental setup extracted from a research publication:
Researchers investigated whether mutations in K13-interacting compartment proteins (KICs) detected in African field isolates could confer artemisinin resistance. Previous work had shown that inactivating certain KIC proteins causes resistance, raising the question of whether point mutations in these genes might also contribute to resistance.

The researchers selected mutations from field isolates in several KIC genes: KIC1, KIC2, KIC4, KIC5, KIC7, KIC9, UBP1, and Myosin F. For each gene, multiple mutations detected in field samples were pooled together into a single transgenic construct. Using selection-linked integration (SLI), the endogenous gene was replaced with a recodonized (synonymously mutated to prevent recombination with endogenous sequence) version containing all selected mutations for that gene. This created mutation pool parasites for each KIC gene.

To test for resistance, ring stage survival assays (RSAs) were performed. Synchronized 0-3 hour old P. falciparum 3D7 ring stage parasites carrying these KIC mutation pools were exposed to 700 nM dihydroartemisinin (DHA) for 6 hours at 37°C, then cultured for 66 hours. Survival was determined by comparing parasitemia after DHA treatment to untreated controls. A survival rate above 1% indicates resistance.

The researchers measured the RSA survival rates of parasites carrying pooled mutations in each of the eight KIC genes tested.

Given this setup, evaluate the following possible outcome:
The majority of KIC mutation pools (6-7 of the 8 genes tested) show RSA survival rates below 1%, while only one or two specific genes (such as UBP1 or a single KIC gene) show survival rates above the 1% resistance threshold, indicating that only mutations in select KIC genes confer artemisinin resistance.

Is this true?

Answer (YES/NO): NO